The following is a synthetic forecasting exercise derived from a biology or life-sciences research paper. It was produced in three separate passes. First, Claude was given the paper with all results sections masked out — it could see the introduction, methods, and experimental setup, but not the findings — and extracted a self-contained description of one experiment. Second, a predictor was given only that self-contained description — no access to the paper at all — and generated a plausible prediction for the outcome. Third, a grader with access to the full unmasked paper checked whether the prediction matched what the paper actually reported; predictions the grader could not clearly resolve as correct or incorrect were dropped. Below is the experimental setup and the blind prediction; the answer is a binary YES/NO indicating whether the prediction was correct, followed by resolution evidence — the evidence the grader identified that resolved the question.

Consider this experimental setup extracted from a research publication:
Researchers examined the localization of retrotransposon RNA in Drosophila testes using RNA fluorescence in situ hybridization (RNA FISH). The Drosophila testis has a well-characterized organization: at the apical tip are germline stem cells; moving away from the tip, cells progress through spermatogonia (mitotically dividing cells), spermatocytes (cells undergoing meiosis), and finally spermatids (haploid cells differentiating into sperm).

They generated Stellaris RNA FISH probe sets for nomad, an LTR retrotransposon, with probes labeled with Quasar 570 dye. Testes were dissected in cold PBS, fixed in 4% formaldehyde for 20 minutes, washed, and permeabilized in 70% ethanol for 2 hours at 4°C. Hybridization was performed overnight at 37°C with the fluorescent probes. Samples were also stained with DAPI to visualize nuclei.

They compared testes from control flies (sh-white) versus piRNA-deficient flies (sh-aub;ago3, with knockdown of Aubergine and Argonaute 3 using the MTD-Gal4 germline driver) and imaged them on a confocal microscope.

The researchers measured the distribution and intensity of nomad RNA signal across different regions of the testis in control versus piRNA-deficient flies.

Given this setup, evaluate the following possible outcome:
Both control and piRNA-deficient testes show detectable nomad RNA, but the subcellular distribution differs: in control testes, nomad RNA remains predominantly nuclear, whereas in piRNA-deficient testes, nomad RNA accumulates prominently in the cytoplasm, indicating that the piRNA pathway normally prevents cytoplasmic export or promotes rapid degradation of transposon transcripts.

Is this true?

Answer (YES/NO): YES